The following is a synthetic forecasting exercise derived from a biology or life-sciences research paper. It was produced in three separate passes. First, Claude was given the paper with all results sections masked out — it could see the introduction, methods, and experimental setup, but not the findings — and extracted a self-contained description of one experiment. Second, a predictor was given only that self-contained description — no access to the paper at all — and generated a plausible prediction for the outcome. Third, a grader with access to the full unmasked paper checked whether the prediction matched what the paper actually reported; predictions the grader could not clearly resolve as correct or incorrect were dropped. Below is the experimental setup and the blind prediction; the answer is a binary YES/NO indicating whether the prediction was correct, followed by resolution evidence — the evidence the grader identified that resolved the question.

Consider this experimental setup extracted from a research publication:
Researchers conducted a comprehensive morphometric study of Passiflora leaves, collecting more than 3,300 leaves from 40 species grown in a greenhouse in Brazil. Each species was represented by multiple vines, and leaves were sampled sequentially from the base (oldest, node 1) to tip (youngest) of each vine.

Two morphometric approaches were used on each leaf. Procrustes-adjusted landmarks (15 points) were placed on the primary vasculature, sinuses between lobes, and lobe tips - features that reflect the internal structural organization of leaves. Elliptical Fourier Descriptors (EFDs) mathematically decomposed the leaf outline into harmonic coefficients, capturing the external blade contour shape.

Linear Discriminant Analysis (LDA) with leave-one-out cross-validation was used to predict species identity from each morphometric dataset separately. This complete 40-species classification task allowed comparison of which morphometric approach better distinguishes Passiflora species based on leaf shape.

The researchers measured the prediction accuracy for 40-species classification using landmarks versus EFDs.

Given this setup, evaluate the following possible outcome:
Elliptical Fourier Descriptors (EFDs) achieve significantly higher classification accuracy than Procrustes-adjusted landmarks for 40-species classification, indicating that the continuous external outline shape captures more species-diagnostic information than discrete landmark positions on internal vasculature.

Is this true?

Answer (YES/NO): NO